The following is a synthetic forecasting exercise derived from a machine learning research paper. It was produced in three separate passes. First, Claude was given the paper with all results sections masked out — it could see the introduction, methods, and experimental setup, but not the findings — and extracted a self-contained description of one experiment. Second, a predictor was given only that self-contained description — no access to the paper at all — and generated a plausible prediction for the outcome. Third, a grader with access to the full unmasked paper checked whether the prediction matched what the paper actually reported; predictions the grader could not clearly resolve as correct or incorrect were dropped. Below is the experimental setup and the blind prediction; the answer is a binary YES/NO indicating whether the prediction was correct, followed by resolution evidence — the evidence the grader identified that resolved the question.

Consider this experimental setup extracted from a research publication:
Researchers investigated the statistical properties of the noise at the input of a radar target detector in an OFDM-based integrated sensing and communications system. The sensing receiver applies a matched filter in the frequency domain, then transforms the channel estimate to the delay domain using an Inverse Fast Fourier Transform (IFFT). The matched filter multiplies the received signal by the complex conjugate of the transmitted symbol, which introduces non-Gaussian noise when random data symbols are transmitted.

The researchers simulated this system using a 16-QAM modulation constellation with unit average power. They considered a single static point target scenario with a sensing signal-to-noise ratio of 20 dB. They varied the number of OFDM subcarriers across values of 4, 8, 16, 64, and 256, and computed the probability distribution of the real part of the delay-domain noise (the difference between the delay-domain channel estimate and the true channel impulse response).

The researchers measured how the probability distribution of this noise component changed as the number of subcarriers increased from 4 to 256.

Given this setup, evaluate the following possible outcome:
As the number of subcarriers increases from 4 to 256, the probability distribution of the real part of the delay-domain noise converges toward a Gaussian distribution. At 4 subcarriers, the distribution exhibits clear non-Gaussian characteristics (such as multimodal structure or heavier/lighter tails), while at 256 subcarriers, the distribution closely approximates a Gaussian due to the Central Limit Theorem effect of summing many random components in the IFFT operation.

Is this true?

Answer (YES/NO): YES